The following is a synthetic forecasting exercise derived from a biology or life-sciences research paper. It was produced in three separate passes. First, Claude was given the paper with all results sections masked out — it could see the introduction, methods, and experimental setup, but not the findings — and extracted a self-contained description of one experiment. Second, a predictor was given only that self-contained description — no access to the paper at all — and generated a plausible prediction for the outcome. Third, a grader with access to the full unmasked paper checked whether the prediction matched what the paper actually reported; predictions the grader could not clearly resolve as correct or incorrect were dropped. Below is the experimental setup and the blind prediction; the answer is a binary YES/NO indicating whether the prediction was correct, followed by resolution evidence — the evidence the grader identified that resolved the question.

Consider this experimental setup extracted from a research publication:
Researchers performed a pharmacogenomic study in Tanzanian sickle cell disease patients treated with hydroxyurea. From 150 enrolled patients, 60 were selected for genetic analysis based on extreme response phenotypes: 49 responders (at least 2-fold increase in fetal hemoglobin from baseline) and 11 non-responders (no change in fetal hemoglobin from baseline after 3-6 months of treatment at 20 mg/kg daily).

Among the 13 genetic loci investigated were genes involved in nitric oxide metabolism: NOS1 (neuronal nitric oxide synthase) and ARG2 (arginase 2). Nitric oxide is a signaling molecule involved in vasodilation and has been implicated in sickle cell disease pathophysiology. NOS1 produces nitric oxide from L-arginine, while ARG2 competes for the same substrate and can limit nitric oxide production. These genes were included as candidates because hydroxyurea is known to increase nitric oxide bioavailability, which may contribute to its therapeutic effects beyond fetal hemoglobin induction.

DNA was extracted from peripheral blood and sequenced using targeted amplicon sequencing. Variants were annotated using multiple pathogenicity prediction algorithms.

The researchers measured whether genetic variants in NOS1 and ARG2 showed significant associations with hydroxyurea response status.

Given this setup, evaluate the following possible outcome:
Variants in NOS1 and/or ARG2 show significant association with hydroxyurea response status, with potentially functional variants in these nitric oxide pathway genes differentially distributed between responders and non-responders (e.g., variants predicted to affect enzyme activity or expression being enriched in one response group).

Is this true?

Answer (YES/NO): YES